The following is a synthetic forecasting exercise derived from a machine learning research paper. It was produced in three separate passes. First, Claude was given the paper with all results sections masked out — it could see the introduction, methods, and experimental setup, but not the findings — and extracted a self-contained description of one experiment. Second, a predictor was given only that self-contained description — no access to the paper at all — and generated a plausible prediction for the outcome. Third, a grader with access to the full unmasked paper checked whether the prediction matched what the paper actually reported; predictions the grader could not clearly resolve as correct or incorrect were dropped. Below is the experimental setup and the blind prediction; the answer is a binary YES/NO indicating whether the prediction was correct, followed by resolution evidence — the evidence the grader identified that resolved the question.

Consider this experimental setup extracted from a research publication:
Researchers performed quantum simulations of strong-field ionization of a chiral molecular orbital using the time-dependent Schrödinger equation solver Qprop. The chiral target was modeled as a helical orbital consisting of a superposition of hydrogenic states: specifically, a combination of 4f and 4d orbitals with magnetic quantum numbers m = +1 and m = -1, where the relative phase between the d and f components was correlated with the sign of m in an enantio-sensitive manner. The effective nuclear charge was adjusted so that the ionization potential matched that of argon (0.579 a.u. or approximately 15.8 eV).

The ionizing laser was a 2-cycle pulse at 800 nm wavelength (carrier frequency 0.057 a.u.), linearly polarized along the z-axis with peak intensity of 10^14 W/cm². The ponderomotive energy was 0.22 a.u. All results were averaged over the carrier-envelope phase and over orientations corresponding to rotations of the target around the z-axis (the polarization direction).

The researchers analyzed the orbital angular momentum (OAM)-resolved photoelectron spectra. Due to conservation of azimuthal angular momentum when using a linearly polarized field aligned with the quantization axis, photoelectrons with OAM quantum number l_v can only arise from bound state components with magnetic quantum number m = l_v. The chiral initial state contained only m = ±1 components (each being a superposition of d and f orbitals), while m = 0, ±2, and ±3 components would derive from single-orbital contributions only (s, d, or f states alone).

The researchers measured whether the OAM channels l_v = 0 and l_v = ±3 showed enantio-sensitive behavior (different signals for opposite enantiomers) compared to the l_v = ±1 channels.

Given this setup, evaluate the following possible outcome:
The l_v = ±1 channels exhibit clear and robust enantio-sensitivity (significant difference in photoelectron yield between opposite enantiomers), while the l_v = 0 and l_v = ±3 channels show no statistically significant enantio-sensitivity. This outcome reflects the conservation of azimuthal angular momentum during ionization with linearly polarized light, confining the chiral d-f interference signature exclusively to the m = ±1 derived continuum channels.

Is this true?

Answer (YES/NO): YES